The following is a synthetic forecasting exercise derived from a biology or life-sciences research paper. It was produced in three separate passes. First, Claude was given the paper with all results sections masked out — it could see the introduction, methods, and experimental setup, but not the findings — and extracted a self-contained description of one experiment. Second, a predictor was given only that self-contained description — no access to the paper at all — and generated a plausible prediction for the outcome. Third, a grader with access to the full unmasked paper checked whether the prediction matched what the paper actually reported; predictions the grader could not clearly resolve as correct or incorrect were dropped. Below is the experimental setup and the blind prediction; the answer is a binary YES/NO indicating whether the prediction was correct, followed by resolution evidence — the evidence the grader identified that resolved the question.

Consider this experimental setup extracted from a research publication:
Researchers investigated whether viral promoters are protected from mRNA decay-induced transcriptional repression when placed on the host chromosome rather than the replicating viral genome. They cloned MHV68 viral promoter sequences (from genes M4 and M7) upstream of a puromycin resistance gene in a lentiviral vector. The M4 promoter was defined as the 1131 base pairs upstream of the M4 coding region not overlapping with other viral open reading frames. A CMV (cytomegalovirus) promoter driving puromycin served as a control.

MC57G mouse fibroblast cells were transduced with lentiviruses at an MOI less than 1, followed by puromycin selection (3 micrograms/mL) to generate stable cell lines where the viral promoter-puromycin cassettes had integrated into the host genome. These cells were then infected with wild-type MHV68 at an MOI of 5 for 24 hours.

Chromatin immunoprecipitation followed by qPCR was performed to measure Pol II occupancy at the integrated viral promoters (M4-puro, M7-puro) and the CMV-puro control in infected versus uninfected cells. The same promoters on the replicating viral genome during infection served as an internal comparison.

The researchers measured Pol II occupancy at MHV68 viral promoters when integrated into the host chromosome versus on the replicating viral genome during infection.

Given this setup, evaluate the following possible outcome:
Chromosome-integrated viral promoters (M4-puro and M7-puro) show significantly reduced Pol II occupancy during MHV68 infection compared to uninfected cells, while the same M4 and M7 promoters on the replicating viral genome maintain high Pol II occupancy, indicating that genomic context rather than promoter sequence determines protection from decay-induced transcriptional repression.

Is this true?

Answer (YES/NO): YES